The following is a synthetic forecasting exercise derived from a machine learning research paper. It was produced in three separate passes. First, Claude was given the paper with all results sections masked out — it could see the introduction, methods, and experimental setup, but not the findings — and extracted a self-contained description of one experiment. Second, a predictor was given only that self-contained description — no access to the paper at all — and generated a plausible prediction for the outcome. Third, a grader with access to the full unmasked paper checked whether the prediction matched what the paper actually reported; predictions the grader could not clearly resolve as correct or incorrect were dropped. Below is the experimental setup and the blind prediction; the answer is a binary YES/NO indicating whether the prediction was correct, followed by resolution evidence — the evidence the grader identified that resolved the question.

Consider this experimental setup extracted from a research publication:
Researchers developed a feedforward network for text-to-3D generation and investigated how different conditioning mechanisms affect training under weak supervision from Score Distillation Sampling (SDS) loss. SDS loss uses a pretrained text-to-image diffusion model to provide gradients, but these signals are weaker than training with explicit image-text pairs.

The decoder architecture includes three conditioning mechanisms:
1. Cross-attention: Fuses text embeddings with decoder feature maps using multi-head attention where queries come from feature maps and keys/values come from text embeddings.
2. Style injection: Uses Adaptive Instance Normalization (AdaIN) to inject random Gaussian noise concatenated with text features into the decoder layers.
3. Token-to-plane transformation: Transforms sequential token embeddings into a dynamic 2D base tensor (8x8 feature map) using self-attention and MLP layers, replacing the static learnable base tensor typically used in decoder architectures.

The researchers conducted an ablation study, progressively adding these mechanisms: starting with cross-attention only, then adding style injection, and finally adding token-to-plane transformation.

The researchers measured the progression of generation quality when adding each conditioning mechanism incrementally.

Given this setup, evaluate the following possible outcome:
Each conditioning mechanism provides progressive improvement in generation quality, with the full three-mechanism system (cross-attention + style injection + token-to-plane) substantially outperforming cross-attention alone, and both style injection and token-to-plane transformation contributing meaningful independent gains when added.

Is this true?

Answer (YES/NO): NO